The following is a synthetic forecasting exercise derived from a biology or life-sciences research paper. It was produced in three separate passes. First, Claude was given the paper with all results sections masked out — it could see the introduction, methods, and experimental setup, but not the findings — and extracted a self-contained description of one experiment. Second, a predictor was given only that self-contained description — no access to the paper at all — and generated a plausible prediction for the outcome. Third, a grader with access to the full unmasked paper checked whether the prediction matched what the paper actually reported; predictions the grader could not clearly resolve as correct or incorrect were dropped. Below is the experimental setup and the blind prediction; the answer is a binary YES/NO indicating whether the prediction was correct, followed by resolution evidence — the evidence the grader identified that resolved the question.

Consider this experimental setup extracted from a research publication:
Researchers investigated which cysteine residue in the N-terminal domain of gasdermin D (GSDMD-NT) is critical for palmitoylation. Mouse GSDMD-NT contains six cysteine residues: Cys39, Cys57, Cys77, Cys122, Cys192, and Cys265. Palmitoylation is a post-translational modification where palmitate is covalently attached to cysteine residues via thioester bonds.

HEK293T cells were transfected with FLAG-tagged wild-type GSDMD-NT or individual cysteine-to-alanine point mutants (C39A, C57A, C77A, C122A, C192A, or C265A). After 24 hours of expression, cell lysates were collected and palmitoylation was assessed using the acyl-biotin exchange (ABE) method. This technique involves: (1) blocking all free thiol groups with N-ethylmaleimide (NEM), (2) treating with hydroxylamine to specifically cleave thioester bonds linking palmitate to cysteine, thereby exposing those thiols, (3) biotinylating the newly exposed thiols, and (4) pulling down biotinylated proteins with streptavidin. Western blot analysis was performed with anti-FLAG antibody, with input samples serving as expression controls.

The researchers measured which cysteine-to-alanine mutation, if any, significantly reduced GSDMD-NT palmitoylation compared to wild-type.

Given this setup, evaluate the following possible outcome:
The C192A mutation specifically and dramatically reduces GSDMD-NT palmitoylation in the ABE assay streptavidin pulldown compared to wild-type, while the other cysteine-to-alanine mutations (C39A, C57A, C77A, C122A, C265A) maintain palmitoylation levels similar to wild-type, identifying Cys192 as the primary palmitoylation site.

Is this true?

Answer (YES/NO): YES